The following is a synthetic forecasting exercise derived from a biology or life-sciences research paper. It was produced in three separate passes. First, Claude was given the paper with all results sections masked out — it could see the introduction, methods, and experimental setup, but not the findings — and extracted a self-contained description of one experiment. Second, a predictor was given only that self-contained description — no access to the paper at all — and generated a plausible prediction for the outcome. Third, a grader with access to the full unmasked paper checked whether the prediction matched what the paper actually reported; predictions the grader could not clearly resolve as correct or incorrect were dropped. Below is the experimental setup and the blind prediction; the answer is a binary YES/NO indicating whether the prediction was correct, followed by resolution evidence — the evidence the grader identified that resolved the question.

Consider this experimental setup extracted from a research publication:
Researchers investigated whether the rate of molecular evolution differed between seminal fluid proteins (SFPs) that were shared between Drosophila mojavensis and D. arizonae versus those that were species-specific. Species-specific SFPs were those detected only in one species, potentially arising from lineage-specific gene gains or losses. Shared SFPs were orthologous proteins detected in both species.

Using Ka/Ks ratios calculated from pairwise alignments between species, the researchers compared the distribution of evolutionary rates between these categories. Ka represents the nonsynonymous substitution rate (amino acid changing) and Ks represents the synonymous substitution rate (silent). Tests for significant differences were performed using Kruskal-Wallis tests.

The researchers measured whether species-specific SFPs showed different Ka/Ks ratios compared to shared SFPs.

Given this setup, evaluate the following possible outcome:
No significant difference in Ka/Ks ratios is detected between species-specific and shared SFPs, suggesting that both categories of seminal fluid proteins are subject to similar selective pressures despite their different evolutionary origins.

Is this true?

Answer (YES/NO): YES